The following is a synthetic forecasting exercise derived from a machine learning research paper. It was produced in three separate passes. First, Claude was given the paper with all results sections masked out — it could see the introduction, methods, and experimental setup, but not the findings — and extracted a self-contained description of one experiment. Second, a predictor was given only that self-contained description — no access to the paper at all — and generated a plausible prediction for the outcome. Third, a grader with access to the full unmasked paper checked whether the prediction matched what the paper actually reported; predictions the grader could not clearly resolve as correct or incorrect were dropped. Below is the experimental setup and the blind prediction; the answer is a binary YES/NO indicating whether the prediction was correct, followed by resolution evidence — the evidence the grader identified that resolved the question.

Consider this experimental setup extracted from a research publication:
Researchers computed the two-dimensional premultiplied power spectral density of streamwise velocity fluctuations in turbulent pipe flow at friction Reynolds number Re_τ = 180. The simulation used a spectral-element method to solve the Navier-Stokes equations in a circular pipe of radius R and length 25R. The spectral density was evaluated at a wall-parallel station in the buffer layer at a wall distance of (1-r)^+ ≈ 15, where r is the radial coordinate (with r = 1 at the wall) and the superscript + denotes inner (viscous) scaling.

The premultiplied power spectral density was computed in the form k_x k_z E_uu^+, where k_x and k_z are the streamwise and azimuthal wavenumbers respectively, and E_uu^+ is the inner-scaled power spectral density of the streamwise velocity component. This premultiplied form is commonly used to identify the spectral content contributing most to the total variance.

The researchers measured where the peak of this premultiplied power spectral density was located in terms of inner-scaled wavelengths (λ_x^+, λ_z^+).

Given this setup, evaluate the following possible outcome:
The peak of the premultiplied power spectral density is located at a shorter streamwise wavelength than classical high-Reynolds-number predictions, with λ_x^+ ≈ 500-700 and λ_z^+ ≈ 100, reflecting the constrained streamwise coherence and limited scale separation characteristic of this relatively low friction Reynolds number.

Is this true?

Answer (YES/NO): NO